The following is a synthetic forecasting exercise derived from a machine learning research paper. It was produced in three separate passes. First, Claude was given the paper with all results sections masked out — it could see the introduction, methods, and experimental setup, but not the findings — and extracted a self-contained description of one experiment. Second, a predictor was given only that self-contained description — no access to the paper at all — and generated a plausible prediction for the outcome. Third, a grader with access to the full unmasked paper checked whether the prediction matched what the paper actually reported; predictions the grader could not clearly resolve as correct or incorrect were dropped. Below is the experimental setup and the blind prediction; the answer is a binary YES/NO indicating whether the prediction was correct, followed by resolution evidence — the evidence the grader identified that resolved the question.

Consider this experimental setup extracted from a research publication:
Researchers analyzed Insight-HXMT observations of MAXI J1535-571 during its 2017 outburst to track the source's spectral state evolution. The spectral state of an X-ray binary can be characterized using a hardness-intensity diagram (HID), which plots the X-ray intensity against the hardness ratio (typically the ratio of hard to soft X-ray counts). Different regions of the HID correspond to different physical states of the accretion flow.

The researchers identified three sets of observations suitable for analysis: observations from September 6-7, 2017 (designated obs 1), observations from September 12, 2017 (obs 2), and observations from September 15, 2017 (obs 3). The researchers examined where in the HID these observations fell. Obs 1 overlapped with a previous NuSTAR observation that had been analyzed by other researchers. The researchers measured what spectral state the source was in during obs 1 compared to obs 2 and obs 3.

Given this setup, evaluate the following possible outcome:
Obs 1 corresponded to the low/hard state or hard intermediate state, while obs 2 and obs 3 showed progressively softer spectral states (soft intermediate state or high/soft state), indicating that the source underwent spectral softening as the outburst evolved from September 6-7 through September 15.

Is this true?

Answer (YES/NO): NO